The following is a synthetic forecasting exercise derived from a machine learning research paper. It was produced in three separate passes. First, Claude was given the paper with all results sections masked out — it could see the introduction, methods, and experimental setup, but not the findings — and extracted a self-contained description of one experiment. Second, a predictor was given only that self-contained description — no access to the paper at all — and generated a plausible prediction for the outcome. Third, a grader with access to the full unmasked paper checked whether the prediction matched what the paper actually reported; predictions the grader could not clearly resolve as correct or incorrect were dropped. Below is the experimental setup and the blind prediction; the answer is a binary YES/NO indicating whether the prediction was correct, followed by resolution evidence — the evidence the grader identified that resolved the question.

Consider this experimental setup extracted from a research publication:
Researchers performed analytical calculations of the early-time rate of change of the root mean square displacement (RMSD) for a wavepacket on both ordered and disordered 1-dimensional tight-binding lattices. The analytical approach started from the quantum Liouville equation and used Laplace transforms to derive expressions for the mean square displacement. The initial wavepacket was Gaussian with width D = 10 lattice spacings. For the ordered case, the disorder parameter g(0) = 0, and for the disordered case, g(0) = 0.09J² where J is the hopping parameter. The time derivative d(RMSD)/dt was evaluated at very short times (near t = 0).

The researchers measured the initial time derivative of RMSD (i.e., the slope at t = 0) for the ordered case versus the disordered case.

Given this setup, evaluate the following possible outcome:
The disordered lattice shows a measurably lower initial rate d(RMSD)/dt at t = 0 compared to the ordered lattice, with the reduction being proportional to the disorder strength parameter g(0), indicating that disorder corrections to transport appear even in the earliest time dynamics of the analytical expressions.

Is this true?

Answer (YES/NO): NO